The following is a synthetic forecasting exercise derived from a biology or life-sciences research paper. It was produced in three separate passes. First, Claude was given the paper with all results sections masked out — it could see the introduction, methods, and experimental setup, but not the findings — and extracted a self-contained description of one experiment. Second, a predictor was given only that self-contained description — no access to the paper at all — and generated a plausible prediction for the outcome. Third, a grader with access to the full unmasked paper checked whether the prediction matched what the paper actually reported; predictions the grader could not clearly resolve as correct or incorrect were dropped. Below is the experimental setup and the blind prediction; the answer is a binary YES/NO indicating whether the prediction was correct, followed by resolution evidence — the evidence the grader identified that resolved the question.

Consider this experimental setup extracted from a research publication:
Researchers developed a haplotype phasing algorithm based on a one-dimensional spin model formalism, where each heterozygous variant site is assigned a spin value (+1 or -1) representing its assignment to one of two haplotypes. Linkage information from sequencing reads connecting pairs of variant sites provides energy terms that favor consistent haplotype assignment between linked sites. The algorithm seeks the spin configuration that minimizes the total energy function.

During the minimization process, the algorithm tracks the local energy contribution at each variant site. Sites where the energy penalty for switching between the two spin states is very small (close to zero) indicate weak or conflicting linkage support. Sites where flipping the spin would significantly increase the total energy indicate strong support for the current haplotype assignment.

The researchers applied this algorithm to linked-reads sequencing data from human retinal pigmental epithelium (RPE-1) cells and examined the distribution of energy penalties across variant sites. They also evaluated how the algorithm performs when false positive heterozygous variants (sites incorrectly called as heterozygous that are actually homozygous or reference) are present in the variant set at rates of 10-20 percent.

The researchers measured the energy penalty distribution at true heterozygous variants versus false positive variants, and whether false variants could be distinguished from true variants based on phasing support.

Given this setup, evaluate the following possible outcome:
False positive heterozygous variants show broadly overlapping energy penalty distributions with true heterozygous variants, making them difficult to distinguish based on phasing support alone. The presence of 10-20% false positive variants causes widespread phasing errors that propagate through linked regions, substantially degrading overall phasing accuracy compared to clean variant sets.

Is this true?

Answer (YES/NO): NO